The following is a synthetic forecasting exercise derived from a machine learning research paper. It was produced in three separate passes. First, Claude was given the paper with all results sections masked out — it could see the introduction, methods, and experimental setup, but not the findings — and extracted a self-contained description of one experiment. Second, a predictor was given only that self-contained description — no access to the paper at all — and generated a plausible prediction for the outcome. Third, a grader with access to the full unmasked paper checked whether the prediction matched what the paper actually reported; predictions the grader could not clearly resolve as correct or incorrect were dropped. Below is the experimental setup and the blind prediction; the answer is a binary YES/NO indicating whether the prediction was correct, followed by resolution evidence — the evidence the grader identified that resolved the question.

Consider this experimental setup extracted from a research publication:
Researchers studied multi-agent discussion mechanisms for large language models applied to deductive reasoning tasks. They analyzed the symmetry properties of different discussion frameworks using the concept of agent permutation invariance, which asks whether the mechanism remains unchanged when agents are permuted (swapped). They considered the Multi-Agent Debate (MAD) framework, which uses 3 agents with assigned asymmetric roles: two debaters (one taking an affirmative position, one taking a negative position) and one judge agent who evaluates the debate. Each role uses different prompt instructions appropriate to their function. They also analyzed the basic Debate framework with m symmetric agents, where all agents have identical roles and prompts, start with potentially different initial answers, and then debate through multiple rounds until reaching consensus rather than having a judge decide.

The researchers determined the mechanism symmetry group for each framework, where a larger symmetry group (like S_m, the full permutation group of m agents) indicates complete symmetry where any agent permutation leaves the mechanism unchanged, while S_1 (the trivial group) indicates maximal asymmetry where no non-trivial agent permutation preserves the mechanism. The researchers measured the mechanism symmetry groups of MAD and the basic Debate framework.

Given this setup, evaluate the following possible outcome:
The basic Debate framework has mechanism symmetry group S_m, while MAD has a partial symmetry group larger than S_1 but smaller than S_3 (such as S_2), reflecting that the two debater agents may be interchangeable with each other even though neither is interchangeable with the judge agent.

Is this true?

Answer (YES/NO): NO